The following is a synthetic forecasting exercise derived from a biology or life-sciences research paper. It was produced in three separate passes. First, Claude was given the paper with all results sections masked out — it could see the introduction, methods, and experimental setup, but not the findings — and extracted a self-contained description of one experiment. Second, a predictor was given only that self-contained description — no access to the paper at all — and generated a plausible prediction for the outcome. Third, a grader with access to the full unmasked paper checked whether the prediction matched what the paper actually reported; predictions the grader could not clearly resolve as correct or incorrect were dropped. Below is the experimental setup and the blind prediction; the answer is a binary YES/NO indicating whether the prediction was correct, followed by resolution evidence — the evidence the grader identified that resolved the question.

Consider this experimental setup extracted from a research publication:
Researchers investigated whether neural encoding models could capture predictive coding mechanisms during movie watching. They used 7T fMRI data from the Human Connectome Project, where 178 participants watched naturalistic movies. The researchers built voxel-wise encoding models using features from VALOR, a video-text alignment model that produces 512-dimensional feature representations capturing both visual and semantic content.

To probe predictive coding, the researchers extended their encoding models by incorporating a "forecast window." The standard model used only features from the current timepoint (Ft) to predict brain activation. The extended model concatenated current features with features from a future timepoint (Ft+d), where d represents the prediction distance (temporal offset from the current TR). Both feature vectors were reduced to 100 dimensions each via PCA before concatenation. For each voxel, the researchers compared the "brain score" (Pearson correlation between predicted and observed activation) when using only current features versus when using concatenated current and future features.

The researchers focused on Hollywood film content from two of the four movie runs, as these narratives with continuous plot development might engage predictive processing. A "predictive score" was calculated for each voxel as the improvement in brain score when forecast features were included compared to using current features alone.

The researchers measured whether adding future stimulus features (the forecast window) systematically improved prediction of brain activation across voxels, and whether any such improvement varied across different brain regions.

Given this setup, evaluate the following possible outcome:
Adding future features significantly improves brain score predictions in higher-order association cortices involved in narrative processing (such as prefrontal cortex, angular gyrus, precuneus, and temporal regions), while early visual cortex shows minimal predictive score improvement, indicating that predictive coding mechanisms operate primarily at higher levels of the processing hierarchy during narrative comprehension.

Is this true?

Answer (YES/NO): NO